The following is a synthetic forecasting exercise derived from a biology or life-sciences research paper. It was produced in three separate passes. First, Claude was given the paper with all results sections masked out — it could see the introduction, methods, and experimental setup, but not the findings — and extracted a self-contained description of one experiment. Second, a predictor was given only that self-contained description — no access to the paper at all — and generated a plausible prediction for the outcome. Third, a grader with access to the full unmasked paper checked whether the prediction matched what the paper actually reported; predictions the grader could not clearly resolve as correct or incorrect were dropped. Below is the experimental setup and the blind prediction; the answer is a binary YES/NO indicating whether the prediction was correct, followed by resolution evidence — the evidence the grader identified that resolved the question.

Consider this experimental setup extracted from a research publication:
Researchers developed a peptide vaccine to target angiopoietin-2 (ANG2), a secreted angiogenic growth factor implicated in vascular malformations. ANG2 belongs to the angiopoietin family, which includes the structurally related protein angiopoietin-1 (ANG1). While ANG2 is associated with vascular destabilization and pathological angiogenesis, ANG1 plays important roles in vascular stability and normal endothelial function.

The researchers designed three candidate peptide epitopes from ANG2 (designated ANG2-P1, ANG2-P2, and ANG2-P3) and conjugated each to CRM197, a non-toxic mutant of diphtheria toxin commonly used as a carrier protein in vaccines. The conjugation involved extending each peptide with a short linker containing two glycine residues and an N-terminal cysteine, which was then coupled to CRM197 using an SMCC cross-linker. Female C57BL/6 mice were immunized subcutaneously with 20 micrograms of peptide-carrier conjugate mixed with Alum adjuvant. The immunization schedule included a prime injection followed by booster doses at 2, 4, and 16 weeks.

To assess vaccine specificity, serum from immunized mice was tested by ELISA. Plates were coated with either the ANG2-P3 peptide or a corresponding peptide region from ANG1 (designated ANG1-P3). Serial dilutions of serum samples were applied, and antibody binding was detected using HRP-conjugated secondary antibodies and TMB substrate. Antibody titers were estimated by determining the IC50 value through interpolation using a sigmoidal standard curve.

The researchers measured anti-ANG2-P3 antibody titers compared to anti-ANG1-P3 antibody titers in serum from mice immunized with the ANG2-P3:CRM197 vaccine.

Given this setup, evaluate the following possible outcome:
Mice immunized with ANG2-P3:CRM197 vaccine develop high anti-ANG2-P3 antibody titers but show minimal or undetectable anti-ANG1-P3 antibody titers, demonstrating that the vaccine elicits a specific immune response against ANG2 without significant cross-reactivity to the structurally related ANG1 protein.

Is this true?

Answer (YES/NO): NO